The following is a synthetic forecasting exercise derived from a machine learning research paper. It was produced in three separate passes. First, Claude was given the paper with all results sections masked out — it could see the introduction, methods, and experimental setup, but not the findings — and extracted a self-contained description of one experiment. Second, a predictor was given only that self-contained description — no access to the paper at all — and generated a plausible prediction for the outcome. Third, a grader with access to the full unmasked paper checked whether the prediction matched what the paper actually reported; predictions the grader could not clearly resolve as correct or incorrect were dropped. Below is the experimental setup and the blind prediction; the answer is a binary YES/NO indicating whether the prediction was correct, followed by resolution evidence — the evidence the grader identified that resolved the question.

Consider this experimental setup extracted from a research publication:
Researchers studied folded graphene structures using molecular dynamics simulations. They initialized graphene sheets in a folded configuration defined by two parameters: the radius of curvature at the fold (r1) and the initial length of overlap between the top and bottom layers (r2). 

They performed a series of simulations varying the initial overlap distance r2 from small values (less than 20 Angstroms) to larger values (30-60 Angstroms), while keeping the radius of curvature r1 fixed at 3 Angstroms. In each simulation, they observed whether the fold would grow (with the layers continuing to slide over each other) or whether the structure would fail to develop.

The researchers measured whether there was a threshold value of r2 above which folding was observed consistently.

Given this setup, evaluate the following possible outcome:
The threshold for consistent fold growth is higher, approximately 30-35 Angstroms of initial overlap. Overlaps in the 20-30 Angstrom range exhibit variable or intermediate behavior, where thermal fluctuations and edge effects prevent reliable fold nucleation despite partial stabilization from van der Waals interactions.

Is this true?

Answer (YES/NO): NO